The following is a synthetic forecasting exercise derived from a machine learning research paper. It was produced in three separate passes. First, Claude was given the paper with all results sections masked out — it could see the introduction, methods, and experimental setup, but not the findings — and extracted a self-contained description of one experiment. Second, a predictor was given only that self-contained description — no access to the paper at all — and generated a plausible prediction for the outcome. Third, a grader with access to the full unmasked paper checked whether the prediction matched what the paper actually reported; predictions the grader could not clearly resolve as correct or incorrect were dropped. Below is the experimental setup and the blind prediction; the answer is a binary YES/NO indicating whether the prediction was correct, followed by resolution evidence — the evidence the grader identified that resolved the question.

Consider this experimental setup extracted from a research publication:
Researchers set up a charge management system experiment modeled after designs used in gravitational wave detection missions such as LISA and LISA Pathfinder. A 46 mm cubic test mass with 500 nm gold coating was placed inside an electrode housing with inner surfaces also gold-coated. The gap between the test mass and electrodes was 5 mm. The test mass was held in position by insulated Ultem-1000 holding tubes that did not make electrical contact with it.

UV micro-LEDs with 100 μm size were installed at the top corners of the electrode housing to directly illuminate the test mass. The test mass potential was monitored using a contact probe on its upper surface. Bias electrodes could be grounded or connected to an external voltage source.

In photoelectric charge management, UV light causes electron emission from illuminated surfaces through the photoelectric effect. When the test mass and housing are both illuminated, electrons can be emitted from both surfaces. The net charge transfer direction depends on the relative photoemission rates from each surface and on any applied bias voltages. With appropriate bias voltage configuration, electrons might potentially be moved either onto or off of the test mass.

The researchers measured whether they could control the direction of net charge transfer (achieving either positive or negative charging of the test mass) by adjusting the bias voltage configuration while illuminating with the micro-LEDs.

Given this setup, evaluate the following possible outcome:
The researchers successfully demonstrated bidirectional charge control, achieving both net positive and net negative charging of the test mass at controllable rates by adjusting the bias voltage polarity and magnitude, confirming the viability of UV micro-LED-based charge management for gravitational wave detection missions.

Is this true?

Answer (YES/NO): YES